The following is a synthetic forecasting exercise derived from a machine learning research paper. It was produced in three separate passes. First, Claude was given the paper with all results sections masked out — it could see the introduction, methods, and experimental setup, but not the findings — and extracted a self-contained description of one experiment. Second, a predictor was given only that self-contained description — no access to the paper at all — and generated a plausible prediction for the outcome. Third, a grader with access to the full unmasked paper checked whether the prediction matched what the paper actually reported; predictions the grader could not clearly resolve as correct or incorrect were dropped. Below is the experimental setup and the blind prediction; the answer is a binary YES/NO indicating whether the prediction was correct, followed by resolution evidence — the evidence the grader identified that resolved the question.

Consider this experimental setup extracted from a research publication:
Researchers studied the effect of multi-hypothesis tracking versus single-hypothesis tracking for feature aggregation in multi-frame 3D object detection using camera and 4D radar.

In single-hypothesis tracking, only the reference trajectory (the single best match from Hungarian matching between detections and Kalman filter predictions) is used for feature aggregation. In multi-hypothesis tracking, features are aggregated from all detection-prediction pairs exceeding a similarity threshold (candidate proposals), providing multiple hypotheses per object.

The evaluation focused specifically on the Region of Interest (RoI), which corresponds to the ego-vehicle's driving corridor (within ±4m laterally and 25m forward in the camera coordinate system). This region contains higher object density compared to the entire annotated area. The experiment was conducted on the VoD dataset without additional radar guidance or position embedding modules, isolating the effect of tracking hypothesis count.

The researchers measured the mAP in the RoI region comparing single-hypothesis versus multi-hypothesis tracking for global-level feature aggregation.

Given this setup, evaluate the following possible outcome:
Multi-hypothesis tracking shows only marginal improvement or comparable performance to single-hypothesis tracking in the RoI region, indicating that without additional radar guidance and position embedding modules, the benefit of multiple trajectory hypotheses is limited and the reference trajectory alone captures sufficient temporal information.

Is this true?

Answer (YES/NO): NO